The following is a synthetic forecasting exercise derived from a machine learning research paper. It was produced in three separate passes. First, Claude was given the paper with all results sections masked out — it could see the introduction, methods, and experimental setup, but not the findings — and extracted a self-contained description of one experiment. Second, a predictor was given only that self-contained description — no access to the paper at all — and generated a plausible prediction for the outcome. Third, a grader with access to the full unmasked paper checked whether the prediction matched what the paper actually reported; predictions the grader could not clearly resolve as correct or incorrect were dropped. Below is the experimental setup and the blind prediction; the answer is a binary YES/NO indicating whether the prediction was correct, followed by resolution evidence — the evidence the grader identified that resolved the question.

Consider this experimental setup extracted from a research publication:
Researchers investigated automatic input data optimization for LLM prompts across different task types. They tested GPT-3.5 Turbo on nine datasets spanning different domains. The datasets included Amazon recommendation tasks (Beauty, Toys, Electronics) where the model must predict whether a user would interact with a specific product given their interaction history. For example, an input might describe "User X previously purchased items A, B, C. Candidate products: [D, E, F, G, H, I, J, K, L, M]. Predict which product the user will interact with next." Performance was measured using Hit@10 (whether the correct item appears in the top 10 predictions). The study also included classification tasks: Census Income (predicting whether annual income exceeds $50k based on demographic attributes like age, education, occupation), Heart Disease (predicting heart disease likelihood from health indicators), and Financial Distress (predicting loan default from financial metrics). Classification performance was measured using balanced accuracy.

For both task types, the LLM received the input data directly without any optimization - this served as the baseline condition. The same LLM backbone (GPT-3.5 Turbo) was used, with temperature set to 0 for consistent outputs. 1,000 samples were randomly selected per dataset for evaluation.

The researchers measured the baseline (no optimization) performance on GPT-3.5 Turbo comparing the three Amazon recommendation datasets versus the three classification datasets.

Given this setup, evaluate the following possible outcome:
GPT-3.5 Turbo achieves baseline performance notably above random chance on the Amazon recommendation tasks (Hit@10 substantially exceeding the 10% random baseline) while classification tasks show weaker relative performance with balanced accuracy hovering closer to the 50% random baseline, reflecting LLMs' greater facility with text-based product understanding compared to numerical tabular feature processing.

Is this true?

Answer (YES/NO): NO